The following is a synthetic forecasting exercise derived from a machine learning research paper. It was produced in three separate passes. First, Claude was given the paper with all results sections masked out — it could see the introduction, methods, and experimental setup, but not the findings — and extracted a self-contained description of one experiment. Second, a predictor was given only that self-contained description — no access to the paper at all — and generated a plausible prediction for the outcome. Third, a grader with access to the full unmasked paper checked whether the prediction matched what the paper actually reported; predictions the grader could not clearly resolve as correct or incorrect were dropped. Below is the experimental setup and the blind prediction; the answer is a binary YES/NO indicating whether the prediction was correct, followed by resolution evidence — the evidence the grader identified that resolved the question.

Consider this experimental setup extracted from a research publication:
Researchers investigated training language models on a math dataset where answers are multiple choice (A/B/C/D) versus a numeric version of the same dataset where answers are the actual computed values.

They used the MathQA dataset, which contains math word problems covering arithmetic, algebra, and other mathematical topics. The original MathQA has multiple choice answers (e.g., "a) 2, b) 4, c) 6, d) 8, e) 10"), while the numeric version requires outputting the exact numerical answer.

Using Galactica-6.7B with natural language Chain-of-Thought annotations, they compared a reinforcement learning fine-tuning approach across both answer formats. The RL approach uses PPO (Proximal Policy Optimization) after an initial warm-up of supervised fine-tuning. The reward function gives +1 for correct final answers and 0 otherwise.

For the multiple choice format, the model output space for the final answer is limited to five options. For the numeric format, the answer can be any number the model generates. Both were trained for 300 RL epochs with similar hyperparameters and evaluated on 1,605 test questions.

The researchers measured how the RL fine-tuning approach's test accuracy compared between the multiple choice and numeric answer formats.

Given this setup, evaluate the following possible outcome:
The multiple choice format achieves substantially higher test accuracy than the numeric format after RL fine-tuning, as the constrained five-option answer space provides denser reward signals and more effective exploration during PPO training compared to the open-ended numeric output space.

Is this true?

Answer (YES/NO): NO